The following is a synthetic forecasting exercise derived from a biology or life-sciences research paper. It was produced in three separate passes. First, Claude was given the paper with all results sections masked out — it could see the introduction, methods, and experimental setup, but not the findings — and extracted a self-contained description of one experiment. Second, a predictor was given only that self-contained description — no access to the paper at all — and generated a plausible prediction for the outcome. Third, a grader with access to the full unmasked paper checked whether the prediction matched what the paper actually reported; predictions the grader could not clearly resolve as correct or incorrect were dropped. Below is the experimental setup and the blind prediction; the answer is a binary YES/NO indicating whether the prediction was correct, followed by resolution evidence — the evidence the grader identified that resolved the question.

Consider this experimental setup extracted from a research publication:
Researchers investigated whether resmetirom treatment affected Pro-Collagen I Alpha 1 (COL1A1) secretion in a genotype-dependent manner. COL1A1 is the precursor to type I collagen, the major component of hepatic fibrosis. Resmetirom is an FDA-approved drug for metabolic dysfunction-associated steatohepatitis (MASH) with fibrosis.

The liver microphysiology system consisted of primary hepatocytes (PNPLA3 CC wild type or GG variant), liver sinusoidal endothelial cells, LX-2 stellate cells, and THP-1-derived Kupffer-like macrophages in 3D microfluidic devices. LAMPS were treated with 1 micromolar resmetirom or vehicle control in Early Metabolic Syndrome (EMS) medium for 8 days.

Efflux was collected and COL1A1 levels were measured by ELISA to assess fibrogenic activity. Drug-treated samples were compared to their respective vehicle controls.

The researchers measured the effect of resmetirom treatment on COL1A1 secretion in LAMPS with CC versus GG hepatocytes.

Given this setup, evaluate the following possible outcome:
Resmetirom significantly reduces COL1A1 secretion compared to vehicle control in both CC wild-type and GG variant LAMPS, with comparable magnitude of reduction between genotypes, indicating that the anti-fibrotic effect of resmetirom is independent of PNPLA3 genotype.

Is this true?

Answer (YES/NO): NO